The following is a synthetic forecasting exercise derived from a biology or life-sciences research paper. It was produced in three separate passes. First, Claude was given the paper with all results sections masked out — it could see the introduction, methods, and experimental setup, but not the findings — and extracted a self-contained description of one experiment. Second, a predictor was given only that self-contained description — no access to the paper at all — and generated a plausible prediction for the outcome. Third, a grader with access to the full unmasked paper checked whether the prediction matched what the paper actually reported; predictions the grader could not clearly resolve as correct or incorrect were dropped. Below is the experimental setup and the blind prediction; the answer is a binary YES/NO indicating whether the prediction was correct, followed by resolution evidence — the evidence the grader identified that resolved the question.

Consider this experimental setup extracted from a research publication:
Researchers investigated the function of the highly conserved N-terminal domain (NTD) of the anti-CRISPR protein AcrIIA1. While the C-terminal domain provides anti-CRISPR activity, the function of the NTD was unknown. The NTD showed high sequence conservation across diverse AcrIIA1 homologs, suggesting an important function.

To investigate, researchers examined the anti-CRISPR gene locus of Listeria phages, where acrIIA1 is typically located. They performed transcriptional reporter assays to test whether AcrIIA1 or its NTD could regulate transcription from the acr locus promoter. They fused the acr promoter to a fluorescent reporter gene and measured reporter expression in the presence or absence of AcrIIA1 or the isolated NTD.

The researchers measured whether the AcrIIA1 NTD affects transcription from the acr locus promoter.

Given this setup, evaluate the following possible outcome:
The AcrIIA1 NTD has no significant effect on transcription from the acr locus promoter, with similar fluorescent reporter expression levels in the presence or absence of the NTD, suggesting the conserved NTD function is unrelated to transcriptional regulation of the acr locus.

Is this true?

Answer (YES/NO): NO